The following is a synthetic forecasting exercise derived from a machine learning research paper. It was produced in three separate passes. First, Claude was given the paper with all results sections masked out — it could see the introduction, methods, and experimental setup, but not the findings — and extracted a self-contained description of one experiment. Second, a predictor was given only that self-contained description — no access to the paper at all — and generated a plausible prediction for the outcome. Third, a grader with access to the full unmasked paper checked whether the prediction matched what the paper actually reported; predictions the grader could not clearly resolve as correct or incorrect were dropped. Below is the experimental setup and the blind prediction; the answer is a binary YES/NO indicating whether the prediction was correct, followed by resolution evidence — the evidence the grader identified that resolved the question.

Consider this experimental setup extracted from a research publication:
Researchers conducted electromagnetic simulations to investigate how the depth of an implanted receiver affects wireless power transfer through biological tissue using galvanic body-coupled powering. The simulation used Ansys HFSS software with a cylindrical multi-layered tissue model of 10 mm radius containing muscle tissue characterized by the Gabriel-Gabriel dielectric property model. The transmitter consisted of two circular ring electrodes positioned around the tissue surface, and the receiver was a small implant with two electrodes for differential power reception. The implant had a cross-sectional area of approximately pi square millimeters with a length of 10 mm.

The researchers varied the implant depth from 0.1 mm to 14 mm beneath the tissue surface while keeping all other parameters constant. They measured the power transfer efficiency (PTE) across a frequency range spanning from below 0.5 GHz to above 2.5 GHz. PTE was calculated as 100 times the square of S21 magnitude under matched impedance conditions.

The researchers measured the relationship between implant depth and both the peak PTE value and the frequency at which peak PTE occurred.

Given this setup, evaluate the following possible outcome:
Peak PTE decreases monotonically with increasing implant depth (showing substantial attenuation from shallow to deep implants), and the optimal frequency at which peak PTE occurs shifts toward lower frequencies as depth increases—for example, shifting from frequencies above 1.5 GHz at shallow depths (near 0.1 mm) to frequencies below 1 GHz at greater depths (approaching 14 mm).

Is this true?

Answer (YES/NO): NO